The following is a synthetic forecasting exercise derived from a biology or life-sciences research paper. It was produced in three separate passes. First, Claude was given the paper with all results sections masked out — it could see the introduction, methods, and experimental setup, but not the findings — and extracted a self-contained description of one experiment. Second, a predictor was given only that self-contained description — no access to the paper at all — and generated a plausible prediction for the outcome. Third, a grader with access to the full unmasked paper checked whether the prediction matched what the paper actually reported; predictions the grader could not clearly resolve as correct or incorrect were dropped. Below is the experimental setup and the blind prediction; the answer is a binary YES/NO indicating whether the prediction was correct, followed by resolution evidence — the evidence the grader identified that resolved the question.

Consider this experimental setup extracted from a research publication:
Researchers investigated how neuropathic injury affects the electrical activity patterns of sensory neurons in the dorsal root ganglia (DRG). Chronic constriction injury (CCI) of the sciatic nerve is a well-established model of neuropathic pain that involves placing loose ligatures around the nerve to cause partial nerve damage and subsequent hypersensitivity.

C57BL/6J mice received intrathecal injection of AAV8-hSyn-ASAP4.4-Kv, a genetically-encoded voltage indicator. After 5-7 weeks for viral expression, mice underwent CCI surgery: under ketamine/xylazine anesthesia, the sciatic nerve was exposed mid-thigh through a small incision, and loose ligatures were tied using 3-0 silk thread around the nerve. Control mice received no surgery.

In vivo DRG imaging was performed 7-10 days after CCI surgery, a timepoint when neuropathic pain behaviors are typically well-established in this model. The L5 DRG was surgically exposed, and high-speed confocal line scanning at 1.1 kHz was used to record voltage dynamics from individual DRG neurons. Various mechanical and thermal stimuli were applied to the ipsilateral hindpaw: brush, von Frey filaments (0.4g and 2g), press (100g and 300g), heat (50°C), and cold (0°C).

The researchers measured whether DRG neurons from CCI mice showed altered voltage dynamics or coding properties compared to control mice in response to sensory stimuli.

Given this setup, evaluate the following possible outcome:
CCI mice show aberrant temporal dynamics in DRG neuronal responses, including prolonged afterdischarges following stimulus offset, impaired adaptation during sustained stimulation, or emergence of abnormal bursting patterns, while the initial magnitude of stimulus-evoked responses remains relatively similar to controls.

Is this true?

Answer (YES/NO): NO